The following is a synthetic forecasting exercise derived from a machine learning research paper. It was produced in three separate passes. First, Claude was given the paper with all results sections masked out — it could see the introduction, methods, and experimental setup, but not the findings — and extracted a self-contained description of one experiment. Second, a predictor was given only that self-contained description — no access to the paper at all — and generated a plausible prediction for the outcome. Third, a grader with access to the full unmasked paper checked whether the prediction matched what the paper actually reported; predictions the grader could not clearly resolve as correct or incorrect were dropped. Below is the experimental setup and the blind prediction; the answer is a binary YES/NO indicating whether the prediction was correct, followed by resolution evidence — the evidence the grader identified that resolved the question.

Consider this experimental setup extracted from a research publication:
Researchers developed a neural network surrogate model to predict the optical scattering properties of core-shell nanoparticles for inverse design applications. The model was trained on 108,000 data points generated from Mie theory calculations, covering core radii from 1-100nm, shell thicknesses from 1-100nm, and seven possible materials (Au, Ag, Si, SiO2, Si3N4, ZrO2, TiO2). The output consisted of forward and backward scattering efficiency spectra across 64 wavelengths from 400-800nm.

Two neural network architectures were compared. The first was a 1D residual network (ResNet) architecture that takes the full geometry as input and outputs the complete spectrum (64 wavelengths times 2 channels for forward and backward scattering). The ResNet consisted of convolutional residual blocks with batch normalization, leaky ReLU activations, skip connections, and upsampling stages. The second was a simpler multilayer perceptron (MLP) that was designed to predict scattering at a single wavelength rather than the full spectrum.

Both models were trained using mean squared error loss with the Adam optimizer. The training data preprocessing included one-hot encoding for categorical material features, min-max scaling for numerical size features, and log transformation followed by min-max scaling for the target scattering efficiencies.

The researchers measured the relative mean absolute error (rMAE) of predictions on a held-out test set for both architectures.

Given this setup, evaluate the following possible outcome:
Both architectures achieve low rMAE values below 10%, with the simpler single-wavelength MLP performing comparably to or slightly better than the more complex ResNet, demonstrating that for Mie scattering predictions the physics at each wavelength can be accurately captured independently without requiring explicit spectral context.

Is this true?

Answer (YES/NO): NO